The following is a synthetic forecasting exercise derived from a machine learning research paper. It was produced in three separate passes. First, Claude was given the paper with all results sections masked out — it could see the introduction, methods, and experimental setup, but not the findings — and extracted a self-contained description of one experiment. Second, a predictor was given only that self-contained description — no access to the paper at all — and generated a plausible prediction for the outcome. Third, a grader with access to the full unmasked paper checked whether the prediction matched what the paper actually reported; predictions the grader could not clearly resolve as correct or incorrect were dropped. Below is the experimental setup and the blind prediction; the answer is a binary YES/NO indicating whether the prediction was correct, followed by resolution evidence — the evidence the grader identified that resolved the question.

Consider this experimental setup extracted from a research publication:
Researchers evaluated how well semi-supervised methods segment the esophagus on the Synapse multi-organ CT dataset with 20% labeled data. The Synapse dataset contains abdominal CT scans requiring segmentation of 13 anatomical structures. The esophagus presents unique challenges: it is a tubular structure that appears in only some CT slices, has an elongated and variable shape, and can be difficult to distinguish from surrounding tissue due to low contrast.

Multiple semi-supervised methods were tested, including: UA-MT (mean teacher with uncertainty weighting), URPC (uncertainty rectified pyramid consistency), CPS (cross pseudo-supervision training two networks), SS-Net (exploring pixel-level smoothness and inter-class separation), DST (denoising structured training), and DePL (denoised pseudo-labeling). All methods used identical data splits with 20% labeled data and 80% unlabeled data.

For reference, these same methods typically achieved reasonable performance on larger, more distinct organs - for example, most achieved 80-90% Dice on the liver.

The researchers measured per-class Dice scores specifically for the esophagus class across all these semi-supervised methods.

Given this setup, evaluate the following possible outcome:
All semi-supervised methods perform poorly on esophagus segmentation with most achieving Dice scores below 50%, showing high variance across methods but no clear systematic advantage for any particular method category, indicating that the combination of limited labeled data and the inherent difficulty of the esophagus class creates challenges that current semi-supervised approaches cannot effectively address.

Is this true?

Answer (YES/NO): NO